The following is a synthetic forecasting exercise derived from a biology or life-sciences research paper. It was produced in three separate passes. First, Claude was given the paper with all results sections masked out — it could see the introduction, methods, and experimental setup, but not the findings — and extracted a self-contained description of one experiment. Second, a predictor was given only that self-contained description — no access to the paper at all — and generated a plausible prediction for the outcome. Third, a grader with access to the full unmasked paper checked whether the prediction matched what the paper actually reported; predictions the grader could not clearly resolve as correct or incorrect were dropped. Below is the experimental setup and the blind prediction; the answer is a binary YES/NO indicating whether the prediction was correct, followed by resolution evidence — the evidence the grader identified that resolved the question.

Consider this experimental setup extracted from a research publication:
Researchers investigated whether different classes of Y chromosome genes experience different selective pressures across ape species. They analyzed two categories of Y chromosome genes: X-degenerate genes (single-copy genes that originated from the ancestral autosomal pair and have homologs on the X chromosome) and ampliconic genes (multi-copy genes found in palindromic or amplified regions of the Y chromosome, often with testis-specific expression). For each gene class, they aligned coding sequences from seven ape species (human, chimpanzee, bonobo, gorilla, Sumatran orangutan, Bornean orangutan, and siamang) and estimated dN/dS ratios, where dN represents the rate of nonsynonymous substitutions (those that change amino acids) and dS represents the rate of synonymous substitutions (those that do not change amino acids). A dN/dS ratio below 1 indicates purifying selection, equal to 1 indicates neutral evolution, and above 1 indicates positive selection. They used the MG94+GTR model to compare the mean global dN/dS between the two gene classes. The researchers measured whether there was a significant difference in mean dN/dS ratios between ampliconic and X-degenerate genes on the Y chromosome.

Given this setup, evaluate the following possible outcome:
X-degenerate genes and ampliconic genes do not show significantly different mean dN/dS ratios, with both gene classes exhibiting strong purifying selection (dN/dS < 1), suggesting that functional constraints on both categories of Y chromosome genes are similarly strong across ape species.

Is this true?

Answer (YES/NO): NO